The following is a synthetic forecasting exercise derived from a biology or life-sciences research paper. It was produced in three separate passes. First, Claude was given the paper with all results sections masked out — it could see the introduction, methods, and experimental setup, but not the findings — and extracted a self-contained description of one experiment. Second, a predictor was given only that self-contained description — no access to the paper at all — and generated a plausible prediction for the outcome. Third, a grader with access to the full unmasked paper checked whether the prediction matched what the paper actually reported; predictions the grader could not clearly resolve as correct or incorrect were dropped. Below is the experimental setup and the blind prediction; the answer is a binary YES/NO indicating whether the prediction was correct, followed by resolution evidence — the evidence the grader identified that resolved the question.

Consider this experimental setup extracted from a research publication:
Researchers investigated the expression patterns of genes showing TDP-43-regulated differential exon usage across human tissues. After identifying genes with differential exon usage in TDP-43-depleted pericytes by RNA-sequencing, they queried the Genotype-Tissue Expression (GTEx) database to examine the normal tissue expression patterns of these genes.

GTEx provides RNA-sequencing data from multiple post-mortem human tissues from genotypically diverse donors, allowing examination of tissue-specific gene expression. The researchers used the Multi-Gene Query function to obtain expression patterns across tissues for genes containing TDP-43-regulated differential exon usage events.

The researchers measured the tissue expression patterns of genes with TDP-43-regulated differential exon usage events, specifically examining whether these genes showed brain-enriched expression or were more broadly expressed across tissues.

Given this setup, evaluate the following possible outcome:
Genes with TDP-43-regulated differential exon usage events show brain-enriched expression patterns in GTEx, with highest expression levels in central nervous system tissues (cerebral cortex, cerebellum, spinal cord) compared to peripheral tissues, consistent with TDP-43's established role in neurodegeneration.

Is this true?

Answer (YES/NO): NO